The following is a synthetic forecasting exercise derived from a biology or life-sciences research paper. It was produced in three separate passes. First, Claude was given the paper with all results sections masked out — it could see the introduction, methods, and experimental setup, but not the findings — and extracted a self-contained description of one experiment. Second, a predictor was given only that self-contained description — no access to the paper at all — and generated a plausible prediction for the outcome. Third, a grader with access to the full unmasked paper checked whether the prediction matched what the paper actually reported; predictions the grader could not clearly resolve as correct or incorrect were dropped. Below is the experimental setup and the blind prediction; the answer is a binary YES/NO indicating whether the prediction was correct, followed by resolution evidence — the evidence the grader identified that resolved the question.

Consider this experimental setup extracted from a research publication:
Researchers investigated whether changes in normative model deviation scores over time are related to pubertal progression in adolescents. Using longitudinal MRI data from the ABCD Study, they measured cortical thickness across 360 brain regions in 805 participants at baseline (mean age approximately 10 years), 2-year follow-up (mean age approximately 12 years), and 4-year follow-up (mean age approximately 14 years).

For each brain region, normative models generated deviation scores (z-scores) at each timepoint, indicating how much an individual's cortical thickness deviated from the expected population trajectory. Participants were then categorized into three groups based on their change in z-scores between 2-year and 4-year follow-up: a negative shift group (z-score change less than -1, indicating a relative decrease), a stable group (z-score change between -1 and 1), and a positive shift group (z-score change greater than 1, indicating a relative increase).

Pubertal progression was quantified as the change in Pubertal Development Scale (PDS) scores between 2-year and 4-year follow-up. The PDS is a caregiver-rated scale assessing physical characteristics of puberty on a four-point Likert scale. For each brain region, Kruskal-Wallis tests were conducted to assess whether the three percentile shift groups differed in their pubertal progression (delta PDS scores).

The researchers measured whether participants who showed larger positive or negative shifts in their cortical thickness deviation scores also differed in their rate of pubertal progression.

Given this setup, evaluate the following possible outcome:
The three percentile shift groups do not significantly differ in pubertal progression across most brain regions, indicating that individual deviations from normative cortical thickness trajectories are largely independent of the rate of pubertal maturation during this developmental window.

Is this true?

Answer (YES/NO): YES